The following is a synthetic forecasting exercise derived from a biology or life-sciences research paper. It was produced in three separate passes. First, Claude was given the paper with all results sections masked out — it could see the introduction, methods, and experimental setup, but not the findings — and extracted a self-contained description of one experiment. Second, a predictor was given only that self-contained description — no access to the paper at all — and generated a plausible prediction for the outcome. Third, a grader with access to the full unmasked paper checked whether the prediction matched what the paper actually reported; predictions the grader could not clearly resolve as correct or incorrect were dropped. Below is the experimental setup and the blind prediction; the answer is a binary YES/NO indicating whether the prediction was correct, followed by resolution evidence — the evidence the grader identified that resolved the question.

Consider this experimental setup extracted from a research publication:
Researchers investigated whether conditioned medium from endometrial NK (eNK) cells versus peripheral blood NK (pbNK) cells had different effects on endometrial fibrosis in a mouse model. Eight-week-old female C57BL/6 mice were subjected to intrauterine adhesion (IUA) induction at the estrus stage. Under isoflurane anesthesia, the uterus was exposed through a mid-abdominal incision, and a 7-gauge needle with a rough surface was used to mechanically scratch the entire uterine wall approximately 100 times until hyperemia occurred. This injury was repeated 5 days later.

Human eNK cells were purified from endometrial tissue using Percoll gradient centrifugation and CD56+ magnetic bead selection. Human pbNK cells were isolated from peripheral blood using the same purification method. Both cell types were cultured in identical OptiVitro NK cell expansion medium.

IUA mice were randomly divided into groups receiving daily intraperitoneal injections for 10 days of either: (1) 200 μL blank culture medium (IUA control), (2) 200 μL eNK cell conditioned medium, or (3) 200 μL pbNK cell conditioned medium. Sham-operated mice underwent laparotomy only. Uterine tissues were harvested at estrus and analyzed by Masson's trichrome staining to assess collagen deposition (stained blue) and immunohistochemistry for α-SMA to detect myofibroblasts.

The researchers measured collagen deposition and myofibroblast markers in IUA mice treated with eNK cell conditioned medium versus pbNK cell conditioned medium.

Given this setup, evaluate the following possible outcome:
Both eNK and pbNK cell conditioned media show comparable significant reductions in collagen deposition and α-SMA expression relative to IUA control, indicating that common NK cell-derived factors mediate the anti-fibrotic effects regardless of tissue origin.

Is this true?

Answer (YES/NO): NO